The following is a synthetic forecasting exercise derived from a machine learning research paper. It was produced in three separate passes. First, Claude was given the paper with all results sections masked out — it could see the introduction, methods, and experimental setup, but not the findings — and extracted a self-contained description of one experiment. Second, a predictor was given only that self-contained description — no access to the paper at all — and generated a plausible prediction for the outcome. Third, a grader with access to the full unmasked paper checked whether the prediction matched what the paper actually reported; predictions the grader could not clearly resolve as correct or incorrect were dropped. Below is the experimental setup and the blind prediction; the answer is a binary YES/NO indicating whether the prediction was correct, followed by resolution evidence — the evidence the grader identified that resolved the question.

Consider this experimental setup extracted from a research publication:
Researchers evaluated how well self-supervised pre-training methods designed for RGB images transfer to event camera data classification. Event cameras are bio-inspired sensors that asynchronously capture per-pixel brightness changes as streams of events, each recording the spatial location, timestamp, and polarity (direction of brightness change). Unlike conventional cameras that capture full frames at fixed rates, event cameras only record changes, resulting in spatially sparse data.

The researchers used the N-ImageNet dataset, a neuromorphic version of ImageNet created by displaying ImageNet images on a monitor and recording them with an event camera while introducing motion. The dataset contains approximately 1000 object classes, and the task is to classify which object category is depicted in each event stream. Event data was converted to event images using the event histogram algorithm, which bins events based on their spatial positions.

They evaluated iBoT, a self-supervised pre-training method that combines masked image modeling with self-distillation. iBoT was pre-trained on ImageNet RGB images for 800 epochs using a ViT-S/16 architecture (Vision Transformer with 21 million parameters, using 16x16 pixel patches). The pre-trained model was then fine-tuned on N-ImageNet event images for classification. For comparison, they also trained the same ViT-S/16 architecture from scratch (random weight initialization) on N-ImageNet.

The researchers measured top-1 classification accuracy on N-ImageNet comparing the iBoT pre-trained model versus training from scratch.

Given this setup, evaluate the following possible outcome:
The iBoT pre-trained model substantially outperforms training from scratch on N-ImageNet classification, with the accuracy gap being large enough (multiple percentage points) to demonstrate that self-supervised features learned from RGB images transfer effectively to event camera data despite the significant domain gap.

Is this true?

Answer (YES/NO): NO